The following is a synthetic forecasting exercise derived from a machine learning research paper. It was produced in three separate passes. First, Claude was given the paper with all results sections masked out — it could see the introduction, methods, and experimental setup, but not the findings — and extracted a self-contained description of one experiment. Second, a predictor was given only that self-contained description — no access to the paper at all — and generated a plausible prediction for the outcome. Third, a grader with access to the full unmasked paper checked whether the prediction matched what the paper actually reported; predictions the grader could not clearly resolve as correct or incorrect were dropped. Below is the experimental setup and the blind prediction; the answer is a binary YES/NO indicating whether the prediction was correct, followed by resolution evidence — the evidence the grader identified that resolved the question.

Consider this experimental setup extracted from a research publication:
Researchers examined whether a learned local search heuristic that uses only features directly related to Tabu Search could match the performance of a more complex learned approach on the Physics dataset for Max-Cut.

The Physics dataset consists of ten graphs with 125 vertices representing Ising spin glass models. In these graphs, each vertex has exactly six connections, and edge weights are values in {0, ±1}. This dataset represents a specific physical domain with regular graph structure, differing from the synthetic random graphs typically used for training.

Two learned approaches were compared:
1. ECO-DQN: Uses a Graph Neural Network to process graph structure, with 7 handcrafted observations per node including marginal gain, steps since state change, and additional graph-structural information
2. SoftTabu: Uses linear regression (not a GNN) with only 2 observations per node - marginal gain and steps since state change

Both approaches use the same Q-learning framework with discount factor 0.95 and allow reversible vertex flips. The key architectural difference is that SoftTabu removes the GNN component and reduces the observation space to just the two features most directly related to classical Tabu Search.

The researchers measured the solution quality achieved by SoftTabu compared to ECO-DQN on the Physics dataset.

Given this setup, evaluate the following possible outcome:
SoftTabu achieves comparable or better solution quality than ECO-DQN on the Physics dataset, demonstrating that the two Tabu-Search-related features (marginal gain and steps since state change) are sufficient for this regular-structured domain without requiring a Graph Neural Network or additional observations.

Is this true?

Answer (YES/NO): YES